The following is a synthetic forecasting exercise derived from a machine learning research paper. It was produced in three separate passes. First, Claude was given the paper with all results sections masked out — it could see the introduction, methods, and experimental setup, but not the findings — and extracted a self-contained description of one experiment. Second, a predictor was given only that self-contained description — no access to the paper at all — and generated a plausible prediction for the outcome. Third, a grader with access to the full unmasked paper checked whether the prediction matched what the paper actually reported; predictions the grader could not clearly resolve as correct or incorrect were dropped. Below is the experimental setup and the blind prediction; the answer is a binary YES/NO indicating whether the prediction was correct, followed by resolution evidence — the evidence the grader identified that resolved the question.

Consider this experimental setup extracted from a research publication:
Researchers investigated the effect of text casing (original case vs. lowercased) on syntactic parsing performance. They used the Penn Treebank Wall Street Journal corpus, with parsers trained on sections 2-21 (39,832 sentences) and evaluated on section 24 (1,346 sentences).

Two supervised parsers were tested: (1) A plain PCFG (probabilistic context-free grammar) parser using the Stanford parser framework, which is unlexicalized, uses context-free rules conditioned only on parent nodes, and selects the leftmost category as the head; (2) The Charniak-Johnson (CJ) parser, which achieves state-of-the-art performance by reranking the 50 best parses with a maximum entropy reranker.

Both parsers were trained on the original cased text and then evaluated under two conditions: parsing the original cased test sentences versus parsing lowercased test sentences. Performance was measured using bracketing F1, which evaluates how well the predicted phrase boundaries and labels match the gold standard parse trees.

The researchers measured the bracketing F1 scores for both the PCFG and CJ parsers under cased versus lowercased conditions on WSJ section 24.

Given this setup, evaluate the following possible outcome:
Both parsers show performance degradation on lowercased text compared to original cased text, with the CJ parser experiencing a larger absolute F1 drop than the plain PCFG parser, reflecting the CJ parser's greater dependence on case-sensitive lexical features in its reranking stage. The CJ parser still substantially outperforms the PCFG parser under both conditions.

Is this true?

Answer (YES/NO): YES